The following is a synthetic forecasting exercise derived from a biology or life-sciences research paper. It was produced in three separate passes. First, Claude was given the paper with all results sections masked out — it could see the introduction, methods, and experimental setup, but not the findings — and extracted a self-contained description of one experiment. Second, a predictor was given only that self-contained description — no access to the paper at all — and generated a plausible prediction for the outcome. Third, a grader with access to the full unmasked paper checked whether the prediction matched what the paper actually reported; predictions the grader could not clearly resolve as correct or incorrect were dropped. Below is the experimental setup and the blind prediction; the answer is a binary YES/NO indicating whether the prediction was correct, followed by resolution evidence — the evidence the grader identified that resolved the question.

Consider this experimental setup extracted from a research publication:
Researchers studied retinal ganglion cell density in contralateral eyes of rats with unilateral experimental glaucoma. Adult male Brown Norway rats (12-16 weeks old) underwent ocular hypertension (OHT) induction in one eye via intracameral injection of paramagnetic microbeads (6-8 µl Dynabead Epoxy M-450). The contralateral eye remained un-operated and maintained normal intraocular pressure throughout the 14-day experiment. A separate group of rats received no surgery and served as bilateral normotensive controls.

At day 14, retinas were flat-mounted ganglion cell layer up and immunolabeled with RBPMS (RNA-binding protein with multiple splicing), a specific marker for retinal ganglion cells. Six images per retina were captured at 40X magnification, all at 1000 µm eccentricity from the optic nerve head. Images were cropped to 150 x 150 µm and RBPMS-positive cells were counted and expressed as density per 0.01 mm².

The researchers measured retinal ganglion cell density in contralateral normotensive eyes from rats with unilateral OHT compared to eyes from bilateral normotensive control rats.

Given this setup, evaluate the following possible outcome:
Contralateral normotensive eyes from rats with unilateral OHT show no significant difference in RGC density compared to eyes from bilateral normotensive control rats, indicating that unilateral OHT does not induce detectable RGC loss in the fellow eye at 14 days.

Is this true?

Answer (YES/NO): YES